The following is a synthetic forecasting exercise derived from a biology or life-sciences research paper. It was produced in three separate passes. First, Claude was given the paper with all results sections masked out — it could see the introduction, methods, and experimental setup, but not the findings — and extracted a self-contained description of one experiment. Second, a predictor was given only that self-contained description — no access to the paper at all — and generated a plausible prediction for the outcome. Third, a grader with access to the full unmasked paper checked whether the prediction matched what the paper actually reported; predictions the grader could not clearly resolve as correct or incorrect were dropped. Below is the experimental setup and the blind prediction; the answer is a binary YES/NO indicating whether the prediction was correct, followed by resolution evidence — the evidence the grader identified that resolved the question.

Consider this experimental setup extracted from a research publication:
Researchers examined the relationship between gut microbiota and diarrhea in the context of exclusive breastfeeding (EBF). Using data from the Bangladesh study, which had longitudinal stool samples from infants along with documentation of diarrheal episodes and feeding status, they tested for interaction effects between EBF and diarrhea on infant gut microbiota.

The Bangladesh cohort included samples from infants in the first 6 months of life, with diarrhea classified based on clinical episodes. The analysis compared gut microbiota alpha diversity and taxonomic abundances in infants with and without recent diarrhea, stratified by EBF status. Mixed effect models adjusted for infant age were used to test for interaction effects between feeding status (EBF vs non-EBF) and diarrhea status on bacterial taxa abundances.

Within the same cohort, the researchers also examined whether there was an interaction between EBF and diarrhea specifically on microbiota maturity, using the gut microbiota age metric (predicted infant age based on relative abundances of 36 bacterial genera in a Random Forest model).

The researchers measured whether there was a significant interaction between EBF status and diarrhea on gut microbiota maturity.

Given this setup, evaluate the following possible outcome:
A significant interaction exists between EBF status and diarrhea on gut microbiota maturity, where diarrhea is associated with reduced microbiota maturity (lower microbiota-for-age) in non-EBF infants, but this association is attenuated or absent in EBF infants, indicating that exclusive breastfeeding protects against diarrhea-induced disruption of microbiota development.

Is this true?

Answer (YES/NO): YES